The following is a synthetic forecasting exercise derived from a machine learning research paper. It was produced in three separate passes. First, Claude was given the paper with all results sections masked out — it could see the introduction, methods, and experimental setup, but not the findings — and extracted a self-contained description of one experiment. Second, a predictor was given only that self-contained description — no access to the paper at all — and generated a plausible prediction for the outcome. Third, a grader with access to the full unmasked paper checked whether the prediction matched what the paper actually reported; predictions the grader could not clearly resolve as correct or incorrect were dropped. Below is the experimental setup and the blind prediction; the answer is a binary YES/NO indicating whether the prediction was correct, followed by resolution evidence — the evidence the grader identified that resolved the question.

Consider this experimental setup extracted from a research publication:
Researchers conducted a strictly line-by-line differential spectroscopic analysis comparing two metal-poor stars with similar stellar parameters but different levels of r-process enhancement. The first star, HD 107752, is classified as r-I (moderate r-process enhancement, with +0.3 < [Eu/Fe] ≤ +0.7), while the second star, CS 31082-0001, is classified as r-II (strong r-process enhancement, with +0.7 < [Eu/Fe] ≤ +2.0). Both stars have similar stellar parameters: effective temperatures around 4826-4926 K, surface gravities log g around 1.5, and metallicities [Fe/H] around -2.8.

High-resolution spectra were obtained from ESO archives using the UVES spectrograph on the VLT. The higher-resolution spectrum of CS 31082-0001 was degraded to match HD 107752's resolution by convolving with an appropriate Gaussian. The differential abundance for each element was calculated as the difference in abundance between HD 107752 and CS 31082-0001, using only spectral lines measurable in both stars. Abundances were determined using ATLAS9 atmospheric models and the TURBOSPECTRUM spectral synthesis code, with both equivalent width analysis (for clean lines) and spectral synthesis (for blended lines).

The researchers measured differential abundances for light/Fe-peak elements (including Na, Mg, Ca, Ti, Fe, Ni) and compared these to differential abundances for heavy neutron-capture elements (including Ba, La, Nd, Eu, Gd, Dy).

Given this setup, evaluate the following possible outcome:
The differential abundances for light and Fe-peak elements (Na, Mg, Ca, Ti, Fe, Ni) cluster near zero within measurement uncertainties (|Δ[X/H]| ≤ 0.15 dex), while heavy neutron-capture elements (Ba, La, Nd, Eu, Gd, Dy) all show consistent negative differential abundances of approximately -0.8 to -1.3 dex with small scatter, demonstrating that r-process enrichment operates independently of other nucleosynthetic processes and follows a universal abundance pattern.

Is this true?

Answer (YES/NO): NO